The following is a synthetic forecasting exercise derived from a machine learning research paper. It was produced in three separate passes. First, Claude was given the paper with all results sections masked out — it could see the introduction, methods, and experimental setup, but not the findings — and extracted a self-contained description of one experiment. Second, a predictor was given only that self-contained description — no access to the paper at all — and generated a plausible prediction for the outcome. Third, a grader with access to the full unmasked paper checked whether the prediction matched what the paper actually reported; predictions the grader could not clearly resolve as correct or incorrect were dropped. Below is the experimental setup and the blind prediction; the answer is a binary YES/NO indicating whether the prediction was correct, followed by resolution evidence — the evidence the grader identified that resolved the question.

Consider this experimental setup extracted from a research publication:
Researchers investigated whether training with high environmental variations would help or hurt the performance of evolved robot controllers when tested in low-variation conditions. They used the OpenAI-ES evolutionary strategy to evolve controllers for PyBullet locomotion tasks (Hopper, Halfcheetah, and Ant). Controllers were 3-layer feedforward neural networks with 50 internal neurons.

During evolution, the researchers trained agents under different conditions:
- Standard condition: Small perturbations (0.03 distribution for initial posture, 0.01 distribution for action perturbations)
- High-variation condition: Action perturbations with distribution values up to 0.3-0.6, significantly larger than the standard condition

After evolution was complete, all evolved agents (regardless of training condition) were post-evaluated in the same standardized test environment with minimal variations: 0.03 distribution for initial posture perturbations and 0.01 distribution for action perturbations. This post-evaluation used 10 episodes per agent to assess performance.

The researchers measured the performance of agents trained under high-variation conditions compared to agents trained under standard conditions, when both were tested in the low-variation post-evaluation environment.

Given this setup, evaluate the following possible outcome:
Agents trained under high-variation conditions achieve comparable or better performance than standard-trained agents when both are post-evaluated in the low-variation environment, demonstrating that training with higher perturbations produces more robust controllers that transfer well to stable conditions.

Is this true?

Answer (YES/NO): YES